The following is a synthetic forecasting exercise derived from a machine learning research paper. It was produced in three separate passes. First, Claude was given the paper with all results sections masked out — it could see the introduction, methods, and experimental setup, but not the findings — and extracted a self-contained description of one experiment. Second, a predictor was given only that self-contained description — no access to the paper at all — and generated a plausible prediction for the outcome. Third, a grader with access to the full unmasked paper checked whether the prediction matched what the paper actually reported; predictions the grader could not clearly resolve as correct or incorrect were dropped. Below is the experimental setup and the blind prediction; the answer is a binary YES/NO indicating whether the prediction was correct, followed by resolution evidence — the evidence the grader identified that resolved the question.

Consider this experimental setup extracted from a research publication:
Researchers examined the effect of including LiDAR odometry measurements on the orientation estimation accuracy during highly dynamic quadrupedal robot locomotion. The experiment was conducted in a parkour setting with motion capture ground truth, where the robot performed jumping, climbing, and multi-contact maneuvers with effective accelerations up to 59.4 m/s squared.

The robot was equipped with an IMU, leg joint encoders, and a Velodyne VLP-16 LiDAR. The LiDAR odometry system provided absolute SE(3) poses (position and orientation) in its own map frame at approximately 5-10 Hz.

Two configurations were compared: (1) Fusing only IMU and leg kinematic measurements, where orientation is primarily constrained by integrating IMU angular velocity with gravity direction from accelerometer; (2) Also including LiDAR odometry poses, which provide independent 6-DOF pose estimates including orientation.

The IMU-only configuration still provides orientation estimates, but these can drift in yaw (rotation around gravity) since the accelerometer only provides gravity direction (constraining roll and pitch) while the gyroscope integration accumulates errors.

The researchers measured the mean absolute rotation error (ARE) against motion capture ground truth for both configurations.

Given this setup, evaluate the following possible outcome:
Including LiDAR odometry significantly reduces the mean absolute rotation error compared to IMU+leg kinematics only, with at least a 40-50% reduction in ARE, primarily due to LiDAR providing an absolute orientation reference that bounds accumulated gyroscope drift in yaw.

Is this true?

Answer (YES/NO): YES